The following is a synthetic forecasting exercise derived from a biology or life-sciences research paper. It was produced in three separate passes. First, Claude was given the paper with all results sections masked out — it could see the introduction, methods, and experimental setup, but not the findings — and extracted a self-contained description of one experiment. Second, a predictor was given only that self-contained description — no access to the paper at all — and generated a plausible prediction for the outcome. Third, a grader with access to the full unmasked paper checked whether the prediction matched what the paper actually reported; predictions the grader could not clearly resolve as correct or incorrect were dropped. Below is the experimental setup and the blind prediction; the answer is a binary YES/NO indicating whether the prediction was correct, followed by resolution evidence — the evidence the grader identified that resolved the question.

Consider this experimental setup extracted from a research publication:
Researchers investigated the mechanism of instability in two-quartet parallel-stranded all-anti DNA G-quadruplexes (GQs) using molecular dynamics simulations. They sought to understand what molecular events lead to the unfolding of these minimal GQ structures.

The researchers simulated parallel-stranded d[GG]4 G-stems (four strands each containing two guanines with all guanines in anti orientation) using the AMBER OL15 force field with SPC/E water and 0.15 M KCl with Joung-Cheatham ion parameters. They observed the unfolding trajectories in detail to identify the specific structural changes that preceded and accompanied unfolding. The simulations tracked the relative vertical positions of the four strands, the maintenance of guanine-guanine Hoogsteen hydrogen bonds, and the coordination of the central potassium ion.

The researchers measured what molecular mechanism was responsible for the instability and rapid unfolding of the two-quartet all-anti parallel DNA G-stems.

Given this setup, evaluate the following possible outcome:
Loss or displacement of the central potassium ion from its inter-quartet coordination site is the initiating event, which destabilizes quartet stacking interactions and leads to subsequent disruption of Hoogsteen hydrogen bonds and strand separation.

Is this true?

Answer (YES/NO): NO